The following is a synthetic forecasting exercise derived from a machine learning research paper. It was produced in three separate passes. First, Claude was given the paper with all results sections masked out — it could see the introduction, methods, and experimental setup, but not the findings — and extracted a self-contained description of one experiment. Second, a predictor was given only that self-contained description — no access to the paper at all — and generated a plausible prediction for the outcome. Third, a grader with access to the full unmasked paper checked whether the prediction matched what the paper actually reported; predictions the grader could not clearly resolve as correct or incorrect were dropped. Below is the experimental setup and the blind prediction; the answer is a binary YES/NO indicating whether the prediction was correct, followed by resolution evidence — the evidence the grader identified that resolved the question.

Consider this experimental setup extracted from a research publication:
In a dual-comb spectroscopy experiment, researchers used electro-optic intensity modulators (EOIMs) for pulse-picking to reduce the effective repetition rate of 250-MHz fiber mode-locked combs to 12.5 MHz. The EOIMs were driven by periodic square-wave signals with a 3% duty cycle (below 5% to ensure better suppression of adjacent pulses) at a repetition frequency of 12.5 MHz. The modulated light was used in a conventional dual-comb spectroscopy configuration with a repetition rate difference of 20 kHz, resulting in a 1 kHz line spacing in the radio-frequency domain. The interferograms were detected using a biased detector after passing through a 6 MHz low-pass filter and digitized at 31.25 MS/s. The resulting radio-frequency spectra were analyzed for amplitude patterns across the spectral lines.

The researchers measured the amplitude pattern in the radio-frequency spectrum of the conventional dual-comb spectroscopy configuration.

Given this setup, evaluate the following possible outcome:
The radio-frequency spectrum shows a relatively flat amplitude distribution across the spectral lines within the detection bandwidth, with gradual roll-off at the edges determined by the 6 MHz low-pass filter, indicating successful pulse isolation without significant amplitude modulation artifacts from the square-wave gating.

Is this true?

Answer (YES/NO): NO